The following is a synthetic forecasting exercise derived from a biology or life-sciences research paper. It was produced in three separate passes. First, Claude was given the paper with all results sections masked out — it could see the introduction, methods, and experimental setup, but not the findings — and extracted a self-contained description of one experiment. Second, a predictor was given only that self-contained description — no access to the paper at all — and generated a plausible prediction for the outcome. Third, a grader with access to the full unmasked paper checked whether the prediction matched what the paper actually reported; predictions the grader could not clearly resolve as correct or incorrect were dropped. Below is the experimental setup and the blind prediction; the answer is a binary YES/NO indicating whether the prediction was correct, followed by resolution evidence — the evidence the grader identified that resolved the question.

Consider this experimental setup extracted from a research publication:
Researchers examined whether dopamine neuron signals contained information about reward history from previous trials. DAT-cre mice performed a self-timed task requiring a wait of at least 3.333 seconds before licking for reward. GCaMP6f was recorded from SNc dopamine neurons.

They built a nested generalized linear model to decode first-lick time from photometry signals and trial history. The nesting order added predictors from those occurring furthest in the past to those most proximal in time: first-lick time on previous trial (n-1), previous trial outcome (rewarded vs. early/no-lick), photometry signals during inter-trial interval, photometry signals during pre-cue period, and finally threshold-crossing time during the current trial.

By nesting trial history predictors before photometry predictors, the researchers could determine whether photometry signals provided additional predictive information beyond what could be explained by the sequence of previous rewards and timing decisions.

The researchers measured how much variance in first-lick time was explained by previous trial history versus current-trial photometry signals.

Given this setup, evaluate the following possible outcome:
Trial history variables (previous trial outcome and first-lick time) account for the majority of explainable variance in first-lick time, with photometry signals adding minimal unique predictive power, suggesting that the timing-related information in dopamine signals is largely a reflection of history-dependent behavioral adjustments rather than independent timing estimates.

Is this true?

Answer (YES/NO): NO